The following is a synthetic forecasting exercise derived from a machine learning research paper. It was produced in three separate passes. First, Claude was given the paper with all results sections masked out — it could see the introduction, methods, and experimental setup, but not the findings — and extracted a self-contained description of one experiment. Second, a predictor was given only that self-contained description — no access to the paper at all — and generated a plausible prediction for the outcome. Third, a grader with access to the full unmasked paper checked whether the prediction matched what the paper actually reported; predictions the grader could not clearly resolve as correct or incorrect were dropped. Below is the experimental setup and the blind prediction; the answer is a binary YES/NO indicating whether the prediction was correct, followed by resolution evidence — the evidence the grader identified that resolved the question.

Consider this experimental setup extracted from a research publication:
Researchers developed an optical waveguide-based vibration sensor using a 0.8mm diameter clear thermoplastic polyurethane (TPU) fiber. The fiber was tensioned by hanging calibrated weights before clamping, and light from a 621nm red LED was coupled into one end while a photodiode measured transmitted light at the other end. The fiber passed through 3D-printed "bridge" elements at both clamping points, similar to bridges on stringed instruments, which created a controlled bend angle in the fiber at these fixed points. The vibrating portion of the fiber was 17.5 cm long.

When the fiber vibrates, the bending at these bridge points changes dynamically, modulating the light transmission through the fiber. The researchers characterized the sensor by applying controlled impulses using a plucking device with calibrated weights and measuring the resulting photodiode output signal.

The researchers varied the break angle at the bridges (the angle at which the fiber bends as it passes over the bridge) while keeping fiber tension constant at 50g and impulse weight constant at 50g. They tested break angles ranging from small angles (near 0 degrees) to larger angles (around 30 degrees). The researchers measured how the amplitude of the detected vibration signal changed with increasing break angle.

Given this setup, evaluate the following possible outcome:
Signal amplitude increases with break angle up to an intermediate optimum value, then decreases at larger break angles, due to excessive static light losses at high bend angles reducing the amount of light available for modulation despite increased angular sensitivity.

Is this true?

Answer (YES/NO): YES